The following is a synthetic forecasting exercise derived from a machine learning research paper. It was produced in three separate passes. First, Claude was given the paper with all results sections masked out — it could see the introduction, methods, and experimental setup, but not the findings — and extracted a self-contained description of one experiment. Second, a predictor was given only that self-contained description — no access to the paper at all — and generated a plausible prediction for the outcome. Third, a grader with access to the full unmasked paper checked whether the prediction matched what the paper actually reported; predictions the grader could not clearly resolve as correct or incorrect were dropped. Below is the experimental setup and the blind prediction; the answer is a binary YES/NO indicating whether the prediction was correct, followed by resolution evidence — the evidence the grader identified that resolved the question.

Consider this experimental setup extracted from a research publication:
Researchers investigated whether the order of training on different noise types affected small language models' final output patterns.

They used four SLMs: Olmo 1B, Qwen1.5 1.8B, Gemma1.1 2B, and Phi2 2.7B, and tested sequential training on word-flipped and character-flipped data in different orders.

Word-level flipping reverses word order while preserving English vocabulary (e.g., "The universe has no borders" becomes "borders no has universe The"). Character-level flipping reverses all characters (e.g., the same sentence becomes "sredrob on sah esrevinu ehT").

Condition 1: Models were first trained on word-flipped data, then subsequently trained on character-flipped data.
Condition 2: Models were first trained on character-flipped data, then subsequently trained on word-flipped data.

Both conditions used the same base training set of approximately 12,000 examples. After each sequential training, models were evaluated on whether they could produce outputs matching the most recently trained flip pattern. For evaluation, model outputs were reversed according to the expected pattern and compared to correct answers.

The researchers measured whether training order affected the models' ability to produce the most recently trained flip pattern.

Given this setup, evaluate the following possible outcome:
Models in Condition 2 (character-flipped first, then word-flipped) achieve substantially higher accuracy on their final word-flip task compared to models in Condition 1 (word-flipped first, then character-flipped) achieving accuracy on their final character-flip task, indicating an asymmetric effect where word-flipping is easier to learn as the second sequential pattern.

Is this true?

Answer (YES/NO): YES